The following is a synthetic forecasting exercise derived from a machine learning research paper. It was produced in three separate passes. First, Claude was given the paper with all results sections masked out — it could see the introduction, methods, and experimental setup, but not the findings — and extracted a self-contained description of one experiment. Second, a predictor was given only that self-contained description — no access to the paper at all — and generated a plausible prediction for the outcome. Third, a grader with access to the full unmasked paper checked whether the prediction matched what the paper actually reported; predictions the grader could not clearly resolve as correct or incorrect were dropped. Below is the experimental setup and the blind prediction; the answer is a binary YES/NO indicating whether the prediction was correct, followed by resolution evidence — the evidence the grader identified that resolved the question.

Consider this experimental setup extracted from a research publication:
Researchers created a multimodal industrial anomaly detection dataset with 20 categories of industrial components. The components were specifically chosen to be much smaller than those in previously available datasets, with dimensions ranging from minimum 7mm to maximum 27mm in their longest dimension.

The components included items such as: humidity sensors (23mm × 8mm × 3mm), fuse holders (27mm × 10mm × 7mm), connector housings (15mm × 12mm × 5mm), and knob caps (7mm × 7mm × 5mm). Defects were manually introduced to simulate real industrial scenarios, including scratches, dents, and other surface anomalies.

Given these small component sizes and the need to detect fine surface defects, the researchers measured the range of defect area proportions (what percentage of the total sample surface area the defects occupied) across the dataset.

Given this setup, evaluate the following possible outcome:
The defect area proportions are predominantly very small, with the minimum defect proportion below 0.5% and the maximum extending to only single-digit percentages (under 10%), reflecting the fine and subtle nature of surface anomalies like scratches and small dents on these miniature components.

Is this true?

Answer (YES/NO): YES